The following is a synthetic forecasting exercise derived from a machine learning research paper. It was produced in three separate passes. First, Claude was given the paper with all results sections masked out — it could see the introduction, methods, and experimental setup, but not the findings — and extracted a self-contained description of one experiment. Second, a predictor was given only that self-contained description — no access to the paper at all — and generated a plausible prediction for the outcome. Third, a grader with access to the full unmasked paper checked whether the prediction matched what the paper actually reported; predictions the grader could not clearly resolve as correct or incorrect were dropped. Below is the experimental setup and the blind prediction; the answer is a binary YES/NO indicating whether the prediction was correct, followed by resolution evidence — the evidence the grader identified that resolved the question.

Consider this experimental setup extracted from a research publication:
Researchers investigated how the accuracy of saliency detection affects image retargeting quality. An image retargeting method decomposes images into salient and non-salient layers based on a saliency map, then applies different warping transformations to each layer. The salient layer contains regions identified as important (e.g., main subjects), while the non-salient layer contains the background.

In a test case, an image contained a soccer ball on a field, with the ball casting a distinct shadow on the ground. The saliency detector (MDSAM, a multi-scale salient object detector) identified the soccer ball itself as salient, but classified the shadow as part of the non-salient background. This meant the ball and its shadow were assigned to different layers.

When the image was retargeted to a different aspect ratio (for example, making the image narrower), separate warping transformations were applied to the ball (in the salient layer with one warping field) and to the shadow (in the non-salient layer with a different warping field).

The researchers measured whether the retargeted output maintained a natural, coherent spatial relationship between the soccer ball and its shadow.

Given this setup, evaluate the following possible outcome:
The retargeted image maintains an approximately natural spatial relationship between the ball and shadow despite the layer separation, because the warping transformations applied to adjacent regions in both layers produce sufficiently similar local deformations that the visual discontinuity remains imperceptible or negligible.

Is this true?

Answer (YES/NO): NO